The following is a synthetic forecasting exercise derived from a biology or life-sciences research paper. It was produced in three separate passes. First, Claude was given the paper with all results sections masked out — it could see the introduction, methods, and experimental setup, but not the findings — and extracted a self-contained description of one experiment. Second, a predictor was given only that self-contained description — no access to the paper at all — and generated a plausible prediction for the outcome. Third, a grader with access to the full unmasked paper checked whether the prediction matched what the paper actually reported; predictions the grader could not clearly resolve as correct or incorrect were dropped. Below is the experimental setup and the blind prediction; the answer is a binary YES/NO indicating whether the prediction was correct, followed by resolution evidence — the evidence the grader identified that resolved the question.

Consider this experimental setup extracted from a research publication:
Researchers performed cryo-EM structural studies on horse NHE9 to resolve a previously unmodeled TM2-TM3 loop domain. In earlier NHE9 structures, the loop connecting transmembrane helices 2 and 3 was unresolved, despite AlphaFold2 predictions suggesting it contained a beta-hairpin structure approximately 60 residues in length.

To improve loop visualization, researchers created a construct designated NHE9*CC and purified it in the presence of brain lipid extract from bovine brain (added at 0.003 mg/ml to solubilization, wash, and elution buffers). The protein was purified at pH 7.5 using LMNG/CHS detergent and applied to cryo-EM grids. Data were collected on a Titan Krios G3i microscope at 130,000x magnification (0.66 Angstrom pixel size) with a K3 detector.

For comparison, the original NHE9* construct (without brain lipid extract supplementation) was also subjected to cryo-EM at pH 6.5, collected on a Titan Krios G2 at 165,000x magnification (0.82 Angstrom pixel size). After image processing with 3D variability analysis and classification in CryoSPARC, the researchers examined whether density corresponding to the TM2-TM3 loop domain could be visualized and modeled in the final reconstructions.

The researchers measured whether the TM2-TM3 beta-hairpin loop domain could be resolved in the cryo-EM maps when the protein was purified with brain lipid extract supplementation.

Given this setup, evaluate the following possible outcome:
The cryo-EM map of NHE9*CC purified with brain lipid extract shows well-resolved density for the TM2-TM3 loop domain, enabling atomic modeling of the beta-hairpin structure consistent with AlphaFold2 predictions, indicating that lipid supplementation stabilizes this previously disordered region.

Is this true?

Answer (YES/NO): NO